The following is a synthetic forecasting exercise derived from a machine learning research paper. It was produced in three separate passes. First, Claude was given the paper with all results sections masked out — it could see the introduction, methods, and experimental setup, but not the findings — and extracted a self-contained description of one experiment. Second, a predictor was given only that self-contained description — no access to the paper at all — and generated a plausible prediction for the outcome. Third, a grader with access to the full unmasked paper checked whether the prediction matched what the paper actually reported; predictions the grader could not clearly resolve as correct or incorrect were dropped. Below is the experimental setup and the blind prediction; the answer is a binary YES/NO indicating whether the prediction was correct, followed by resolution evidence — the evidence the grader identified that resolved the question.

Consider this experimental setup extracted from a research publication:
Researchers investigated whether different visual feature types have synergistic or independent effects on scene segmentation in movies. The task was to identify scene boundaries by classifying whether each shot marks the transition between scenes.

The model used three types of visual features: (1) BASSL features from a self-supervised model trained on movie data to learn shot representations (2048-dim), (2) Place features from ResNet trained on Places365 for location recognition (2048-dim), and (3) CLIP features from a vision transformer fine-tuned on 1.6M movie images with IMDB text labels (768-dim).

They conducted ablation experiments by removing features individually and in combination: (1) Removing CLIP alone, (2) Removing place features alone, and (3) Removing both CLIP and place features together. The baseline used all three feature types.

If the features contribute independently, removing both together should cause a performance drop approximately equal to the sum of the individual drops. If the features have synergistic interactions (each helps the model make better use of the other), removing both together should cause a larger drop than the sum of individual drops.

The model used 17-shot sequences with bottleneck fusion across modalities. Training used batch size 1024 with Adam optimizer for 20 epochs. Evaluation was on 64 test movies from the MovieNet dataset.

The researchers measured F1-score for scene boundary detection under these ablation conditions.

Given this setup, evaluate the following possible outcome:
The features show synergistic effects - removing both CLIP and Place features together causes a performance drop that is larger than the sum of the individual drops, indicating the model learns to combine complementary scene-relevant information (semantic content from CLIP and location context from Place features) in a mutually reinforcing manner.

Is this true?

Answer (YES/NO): YES